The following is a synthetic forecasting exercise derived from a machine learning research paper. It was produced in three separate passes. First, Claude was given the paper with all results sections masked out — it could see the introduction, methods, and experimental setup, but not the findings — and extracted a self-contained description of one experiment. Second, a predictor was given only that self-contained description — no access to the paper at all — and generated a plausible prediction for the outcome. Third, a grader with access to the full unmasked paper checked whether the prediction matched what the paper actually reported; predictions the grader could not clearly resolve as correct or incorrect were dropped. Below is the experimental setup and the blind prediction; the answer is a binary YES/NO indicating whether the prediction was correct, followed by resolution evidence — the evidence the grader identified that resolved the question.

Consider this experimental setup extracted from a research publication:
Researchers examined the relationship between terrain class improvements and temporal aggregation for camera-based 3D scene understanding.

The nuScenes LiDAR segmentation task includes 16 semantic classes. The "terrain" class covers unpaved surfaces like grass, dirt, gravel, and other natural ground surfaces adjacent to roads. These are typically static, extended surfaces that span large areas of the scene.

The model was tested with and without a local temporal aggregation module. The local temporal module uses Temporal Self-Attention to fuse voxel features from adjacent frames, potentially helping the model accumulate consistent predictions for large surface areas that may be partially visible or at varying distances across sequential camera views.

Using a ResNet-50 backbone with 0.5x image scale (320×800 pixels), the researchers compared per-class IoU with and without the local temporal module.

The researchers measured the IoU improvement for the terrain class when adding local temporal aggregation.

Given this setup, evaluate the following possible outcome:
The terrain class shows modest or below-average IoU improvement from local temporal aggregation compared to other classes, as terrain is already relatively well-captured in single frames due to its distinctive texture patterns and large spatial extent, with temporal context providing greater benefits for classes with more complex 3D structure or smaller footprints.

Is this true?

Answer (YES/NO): NO